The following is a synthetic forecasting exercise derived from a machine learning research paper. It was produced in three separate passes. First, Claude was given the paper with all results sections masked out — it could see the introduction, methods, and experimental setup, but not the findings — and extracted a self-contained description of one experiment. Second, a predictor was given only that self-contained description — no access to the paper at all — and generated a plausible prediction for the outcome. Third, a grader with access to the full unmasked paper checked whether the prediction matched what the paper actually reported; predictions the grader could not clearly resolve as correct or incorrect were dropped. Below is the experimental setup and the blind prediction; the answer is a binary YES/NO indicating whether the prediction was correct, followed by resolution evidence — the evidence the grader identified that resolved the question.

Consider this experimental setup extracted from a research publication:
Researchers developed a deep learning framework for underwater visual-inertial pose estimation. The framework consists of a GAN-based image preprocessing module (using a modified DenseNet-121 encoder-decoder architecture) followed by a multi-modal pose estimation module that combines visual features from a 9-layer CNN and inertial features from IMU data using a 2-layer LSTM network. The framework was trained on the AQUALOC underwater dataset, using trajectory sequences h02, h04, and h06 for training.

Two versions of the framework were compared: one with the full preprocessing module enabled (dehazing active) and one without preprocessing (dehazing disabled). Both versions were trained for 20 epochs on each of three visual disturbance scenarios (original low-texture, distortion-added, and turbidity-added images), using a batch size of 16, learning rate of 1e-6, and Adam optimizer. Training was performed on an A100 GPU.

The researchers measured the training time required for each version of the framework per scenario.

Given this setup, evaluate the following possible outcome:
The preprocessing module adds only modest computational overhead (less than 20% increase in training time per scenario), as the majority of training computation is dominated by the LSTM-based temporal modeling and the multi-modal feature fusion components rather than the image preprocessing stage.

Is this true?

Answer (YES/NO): NO